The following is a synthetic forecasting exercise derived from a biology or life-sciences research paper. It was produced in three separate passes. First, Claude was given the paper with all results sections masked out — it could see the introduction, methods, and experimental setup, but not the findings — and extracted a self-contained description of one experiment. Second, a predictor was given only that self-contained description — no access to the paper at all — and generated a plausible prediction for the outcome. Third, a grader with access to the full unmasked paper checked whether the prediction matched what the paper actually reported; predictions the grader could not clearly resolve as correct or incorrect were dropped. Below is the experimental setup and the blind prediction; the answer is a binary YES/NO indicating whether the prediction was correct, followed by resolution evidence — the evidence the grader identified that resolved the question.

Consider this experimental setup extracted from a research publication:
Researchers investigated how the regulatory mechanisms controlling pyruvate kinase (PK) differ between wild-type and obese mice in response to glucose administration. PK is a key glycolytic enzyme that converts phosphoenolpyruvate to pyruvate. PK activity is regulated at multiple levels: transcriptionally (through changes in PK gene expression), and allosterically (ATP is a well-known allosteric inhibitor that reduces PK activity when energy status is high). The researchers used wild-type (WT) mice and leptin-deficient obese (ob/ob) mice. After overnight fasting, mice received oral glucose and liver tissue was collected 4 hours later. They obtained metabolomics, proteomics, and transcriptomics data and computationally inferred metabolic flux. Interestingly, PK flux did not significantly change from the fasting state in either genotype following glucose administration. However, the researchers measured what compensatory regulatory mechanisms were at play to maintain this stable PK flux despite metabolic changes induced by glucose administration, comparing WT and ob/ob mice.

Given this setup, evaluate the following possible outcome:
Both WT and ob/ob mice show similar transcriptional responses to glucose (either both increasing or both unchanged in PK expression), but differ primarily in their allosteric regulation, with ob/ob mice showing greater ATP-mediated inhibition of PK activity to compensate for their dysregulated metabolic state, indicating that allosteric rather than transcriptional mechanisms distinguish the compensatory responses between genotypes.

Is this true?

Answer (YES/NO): NO